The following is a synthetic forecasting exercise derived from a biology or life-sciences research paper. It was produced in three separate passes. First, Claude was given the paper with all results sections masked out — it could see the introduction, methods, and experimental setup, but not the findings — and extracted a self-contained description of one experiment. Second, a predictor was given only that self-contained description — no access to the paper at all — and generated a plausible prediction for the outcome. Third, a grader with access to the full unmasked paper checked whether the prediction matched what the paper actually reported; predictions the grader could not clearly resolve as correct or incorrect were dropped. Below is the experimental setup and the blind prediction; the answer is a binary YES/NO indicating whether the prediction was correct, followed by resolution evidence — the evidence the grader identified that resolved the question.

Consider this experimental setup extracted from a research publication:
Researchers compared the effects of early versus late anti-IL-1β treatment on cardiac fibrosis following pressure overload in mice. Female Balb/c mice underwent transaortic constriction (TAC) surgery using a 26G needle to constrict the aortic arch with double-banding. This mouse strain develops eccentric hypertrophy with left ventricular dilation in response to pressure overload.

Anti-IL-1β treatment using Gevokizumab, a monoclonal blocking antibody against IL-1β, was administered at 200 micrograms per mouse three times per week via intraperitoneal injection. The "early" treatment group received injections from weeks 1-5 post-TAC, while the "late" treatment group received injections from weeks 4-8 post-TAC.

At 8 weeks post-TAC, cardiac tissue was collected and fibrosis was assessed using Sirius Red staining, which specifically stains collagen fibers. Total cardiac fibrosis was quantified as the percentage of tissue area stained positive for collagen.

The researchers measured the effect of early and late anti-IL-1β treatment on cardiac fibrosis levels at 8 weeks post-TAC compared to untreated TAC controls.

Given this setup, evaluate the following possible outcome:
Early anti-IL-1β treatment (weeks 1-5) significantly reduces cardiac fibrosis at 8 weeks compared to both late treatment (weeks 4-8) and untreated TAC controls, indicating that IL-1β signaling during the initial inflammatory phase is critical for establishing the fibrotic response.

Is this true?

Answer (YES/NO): NO